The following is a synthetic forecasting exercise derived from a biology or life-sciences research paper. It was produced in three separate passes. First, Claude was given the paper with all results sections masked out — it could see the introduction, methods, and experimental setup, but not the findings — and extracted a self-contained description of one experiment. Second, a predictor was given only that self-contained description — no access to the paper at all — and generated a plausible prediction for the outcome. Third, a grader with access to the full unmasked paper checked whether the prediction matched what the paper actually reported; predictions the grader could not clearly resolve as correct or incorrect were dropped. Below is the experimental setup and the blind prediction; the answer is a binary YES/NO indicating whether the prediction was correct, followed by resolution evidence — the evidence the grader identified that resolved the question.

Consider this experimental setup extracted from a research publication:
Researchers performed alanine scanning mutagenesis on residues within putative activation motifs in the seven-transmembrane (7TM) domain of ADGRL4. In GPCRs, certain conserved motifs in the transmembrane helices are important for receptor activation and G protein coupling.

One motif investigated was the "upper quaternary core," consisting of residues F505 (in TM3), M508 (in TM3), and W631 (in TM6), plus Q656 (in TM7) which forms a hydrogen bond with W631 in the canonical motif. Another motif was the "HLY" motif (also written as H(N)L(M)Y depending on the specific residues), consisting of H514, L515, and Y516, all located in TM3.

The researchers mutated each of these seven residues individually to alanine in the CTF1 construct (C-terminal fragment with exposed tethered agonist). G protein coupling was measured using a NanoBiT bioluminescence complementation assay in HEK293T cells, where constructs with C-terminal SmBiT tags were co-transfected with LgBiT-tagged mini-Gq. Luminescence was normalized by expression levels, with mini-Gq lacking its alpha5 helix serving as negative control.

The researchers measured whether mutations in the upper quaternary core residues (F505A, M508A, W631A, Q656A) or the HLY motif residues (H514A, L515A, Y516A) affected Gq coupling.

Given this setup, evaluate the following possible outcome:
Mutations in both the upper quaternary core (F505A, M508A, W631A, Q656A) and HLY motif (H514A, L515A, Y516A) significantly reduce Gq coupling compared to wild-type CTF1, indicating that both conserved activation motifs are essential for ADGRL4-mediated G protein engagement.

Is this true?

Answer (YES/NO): YES